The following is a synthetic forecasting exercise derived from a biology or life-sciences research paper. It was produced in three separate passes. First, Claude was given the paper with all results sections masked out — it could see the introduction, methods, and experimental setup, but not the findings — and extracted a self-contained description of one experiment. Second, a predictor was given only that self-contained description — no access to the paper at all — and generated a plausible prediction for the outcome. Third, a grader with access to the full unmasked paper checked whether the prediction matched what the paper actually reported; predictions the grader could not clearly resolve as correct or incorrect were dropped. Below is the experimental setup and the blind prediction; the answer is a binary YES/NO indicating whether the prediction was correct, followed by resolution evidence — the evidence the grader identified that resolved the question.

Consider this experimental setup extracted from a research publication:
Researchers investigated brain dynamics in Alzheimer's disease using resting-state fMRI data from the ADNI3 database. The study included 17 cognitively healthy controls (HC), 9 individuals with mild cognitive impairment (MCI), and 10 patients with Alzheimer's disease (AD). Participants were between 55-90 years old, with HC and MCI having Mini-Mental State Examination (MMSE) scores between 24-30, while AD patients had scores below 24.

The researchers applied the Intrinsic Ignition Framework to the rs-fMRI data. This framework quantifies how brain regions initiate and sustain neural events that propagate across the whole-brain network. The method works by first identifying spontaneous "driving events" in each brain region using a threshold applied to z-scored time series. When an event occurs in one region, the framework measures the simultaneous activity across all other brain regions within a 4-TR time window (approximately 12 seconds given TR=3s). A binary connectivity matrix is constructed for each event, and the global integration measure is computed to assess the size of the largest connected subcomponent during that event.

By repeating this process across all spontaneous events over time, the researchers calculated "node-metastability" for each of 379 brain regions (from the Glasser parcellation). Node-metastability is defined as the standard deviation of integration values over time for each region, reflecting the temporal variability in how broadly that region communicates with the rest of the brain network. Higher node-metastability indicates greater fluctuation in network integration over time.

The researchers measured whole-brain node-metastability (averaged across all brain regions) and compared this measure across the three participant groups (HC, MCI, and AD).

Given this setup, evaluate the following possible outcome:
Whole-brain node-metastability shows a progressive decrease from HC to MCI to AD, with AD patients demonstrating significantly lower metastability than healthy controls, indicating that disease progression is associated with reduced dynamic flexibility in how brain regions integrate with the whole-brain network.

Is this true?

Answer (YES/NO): YES